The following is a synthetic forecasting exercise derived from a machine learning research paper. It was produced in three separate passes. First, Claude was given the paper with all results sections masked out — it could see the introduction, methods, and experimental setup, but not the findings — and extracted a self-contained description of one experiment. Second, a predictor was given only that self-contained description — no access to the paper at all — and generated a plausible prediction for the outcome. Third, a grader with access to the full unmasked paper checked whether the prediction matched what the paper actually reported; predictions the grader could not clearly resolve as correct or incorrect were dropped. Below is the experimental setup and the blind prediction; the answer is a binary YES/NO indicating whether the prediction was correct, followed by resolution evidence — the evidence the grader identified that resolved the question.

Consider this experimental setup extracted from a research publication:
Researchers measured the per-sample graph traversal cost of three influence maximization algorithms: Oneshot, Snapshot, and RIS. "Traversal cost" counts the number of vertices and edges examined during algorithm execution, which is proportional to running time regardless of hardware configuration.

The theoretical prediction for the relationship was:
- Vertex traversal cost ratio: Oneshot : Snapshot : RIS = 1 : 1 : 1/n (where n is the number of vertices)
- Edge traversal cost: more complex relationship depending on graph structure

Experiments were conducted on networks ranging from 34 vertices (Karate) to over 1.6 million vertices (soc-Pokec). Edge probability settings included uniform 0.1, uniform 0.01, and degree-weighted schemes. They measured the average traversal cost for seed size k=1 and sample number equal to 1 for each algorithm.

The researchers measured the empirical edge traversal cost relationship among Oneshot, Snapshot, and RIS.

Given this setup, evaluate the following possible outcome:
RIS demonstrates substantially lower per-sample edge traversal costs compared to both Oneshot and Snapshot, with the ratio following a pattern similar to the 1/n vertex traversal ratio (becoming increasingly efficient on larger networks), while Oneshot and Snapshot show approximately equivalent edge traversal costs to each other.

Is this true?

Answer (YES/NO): NO